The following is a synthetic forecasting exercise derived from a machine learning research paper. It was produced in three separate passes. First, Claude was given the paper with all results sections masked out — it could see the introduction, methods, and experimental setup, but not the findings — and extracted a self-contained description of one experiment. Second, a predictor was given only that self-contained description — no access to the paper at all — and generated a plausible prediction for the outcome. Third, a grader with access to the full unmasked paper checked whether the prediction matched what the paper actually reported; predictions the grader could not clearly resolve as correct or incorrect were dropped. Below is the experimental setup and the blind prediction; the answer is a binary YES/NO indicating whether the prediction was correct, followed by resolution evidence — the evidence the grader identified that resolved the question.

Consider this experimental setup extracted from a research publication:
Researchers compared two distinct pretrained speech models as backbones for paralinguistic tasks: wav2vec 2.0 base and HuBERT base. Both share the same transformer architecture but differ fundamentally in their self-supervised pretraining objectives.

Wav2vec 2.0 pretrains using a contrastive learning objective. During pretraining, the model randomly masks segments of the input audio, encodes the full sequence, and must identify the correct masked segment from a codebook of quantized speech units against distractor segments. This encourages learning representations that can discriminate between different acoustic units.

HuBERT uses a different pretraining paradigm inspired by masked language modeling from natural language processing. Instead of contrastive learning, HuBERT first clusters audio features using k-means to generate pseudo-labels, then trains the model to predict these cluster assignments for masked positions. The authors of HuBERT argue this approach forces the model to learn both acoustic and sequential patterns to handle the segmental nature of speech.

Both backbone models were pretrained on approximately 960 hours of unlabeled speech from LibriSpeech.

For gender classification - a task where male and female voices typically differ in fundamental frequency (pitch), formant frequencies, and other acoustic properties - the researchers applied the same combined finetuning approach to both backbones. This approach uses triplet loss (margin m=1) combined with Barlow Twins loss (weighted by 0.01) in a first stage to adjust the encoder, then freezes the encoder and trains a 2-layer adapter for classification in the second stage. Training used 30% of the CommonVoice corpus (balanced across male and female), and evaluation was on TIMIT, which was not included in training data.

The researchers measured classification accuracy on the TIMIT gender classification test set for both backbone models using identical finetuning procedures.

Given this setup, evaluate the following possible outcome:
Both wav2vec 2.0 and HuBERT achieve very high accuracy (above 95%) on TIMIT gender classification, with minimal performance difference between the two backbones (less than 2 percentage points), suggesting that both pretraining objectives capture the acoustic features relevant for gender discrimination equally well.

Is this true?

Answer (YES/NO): YES